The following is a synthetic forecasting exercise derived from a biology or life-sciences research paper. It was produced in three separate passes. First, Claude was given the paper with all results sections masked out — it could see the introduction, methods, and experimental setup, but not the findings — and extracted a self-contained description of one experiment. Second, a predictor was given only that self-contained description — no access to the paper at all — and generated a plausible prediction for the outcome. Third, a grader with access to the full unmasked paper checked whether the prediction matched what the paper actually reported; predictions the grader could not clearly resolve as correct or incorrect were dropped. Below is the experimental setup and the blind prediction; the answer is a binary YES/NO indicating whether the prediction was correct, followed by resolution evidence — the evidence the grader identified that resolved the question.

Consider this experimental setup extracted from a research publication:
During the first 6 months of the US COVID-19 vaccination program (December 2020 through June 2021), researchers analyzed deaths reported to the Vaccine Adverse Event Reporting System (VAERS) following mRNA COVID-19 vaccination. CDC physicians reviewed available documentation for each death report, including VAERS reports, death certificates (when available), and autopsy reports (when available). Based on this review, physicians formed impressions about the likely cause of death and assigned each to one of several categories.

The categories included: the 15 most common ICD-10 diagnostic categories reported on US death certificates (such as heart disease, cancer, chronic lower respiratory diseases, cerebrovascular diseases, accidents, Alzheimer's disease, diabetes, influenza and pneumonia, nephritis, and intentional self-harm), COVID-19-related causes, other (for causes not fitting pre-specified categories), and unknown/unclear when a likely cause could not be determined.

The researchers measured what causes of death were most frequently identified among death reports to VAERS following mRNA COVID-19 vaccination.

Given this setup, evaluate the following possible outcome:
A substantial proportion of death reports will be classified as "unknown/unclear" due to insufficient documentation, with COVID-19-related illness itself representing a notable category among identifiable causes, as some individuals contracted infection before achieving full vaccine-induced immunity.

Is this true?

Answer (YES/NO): YES